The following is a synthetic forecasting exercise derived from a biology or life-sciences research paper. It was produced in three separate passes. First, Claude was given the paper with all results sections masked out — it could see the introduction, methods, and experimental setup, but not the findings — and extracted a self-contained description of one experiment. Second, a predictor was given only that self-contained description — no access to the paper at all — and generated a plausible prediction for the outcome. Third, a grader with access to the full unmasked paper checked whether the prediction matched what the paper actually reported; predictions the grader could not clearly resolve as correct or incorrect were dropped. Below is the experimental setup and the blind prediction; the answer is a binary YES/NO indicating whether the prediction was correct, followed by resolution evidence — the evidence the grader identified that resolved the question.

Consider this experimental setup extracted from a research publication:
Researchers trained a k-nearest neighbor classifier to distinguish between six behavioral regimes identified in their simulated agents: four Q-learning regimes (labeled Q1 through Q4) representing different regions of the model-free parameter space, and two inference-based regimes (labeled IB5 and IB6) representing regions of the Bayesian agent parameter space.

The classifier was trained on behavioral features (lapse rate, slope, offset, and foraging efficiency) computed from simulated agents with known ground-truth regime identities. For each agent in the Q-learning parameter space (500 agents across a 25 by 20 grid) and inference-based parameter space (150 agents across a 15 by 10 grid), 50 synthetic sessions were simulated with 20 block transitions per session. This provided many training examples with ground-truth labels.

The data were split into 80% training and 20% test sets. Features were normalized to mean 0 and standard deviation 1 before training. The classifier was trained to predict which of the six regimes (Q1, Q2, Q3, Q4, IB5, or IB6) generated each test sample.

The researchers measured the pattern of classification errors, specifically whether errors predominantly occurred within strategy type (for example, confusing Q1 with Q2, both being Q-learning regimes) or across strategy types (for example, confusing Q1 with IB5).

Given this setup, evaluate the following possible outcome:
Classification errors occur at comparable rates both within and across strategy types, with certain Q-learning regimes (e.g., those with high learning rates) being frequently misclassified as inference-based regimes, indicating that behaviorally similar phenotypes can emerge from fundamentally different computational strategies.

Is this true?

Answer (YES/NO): NO